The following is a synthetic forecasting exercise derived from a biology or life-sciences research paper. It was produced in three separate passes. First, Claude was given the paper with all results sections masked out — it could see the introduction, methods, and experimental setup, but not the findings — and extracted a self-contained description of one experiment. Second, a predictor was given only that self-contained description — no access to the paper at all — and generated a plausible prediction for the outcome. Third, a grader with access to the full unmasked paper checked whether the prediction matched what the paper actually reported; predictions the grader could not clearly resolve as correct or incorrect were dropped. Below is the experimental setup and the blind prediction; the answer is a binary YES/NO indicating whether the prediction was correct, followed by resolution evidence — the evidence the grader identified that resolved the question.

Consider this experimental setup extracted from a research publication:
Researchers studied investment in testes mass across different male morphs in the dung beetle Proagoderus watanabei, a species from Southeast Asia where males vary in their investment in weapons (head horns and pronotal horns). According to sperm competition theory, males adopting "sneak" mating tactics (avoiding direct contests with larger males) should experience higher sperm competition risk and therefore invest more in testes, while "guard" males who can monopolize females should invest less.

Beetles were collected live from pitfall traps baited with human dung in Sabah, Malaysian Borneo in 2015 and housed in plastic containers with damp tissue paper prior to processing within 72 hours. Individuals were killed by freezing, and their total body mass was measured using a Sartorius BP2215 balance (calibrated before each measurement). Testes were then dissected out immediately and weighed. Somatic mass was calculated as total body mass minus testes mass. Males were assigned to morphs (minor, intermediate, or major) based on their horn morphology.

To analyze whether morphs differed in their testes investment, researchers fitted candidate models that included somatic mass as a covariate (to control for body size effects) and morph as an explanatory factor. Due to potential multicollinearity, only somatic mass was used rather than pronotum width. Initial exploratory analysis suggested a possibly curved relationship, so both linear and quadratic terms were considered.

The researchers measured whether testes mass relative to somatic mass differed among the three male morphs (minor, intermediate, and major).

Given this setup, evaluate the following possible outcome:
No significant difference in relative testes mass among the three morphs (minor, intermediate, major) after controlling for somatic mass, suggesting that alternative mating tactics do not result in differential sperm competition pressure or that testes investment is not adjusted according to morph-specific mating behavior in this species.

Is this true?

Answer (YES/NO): NO